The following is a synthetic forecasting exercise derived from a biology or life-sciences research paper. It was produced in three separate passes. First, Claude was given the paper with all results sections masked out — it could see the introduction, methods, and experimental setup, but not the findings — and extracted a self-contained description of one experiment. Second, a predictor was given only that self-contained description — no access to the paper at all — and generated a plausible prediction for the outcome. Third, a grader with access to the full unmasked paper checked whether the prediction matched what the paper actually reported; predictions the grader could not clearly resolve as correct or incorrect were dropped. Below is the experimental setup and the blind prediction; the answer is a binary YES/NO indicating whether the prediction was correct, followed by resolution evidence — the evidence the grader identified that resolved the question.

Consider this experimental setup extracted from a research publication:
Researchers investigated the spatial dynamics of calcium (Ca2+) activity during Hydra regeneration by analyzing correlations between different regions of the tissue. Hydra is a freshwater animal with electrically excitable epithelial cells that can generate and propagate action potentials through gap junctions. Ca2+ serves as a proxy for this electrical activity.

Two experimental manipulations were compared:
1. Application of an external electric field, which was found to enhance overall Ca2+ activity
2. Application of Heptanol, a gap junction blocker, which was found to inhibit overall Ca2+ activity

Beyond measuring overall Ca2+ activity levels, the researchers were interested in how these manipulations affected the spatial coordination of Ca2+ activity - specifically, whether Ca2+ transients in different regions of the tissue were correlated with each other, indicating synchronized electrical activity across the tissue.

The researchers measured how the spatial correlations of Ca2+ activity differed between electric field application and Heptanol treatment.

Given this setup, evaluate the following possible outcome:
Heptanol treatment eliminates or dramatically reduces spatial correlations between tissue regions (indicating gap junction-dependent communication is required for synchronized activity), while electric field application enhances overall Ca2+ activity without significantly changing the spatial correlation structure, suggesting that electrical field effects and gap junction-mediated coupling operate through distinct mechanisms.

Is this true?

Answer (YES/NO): NO